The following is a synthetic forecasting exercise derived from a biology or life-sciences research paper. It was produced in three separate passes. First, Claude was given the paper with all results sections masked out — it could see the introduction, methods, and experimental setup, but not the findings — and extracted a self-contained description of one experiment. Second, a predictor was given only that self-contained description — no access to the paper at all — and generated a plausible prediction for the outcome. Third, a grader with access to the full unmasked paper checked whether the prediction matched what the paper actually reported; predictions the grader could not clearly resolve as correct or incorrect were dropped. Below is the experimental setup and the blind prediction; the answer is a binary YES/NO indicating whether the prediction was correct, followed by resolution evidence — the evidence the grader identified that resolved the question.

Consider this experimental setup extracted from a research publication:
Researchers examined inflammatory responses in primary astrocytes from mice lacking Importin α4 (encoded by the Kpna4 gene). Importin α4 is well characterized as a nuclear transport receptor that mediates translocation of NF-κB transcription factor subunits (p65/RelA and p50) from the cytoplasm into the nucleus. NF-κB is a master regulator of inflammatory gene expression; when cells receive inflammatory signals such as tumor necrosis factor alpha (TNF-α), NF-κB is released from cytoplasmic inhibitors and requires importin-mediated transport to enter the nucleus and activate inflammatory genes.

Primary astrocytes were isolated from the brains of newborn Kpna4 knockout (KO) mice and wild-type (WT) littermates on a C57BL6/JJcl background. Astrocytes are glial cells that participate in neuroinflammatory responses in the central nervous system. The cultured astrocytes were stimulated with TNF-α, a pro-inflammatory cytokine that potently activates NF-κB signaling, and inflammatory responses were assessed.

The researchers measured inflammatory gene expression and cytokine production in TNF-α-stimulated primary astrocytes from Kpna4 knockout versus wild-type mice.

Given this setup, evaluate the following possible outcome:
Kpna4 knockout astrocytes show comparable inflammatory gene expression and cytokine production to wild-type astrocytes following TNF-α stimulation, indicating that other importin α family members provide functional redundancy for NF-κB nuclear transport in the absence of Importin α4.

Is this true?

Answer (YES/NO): NO